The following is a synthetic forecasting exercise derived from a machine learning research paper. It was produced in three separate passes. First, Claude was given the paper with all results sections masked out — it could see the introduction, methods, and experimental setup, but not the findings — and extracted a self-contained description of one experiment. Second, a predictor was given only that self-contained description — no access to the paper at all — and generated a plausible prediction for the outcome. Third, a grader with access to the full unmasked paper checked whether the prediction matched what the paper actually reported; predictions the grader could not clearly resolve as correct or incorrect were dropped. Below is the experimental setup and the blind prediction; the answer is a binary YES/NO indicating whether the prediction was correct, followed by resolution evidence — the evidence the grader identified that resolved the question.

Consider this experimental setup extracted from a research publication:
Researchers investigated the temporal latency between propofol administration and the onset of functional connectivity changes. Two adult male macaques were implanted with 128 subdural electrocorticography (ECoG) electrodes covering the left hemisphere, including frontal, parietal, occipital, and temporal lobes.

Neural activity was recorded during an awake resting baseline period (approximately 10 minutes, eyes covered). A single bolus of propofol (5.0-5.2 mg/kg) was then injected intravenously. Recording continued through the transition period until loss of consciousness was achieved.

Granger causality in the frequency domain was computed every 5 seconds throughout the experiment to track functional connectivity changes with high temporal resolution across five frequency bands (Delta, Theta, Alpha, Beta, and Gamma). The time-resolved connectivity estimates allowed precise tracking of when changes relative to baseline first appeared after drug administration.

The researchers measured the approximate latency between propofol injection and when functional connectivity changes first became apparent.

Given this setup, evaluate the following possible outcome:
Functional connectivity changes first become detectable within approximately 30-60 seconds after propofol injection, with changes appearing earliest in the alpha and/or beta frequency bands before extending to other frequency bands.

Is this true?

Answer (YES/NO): NO